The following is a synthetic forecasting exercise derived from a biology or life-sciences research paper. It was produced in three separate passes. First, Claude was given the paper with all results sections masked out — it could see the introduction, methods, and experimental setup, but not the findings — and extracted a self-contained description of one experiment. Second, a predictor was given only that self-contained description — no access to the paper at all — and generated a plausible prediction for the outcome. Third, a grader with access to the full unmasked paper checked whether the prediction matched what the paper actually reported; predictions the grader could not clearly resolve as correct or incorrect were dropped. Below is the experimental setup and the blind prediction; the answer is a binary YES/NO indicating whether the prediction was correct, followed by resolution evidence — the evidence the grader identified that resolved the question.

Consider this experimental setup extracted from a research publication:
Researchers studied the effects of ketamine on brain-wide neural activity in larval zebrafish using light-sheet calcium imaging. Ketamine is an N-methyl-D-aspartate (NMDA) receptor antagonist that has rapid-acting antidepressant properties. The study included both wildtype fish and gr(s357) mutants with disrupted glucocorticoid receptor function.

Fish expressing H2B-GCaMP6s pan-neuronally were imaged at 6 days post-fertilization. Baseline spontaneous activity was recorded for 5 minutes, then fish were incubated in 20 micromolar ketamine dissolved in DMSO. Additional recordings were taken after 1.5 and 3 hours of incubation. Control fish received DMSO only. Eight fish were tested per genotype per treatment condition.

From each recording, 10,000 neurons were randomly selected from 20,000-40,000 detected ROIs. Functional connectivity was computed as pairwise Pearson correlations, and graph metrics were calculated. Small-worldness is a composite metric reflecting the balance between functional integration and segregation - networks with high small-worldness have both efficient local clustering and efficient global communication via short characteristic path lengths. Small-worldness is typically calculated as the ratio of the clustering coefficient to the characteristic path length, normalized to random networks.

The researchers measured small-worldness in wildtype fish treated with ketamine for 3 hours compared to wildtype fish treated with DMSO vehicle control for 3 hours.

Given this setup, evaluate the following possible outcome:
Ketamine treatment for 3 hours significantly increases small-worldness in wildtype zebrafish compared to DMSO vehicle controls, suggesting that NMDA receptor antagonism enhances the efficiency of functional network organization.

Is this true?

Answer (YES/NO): NO